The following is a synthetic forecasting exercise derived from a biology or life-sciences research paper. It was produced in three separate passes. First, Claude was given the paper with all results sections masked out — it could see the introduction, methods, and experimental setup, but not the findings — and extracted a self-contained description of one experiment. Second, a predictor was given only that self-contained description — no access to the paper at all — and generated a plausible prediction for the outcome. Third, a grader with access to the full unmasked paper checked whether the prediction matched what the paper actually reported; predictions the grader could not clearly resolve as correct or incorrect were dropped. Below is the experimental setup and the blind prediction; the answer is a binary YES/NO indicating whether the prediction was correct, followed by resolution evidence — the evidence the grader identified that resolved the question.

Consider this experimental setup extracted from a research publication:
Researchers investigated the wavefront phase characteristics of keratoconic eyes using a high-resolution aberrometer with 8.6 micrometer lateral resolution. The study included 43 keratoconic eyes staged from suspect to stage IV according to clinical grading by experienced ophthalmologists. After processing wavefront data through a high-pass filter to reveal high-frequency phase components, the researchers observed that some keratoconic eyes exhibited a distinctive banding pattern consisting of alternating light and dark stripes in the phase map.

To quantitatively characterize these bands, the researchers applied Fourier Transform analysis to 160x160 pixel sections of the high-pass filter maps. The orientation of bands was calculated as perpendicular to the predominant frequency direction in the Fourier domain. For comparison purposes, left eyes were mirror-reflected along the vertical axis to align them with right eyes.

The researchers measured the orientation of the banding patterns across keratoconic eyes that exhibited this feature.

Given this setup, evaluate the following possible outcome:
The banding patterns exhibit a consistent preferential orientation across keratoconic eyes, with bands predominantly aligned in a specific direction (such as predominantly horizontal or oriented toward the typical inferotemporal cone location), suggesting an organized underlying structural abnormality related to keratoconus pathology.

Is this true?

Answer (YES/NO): YES